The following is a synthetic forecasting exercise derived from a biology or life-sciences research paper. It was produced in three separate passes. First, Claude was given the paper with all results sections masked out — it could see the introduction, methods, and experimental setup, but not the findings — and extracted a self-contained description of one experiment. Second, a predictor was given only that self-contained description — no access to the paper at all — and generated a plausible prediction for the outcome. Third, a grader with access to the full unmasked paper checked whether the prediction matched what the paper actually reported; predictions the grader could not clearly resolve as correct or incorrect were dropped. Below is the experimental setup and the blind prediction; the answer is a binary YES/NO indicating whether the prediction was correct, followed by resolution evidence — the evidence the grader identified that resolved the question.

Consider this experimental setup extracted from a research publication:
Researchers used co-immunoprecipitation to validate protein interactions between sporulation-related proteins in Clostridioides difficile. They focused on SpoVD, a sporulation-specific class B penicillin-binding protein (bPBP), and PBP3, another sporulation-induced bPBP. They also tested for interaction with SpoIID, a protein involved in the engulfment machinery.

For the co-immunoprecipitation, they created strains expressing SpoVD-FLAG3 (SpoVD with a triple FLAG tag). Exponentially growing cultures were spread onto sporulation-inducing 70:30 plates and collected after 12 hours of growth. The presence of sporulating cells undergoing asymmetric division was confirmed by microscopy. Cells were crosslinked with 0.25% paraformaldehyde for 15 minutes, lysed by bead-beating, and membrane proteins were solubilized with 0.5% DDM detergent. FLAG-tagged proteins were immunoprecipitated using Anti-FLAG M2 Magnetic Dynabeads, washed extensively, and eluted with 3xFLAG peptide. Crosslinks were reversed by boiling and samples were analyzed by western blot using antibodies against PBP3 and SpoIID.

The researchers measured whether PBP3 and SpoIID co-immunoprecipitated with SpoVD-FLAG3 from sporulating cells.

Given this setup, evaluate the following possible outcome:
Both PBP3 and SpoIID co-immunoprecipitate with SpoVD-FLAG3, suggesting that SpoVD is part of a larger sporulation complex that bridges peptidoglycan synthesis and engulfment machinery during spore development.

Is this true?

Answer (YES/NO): NO